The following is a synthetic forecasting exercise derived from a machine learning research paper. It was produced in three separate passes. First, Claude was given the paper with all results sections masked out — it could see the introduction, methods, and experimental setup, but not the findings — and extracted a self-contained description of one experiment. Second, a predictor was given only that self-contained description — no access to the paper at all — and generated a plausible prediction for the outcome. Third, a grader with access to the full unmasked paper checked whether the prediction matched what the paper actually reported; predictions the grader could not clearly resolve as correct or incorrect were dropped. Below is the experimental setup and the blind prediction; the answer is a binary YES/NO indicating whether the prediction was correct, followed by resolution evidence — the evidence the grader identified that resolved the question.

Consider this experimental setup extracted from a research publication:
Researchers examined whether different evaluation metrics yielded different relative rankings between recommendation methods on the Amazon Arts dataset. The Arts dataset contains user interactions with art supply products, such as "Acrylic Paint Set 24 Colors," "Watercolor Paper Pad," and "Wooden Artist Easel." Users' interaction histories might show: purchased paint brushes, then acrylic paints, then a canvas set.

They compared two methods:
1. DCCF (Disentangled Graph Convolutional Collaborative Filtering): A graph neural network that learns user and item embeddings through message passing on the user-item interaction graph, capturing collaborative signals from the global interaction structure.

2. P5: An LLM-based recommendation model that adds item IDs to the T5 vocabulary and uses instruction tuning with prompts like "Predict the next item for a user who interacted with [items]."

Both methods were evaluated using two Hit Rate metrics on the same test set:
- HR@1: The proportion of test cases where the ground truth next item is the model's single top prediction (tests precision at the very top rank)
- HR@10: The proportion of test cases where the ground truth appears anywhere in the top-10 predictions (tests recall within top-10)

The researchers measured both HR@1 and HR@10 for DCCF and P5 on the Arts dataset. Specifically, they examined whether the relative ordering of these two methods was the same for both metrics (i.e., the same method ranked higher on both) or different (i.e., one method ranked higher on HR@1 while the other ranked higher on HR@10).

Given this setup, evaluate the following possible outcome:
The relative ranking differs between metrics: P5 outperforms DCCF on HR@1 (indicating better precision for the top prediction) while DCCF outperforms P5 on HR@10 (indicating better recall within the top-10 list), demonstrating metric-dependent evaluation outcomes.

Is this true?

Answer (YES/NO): YES